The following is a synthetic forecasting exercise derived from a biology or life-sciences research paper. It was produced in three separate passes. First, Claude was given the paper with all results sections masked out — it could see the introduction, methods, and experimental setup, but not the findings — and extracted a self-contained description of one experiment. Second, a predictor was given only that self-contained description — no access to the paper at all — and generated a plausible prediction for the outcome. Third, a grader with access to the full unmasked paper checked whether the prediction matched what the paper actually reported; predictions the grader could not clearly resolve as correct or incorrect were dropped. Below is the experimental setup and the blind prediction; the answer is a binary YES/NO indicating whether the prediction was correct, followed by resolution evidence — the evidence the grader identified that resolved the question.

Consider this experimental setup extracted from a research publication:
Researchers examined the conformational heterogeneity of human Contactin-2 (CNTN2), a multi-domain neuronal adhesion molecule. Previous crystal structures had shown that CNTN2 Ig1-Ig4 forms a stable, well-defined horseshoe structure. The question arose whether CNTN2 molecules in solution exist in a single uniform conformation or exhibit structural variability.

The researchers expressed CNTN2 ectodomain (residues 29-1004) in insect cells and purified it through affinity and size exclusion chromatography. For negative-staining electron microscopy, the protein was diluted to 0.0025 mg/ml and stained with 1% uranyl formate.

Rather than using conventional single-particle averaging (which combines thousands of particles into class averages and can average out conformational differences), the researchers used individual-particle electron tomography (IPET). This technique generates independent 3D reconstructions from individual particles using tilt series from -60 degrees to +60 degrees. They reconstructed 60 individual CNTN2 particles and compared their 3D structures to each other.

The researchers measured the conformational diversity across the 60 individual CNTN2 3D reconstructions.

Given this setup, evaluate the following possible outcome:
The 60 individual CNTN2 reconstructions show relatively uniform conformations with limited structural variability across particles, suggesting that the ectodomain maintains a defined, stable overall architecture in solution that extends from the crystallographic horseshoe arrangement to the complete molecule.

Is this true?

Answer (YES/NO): NO